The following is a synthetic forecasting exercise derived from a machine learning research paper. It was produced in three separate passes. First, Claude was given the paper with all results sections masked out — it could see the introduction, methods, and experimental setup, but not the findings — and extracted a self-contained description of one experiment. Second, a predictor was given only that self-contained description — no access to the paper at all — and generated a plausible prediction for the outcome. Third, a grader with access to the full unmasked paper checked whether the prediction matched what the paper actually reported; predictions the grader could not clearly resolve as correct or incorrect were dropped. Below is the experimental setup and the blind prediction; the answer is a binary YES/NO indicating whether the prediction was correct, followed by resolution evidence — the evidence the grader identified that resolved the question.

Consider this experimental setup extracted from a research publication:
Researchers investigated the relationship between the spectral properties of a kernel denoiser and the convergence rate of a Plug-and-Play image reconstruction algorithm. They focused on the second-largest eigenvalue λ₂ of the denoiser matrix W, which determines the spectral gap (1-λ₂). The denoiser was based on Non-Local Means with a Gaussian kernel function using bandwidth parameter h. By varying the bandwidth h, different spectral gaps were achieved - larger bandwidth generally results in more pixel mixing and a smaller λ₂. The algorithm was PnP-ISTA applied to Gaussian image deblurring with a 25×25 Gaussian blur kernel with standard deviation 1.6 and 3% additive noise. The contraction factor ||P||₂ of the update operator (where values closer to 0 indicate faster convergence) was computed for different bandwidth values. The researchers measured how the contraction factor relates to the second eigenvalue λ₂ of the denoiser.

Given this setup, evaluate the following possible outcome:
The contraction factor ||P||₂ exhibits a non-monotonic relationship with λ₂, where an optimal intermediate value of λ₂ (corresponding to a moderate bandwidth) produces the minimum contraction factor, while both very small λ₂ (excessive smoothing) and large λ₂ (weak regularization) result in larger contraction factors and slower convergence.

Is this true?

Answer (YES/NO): NO